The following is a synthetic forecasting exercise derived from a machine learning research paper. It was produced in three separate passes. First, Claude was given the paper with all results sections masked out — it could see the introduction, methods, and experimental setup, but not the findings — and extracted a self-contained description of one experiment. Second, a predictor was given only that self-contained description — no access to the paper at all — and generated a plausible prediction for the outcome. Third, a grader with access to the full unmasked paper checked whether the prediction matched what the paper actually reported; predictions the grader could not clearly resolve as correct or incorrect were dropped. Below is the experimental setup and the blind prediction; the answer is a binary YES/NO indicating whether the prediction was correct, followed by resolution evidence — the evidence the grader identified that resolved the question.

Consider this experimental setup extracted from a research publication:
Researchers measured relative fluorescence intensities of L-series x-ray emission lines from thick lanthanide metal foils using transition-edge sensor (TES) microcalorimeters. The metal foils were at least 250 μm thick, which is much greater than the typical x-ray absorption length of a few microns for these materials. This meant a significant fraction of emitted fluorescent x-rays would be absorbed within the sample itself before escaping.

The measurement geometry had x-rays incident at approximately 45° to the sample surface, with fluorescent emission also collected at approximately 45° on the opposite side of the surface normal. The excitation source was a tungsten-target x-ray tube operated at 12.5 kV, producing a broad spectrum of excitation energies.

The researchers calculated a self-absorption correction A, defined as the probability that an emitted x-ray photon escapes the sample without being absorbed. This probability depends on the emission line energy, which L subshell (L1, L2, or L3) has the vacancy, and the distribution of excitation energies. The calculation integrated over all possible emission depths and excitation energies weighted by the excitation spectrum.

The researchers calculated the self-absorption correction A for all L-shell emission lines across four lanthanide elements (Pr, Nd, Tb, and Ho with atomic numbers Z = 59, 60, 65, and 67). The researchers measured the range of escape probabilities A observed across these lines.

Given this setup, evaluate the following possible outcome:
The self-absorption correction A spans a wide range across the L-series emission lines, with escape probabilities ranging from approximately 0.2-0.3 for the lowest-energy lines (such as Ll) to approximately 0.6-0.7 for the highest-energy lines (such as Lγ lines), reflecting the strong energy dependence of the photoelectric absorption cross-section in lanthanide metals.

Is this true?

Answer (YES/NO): NO